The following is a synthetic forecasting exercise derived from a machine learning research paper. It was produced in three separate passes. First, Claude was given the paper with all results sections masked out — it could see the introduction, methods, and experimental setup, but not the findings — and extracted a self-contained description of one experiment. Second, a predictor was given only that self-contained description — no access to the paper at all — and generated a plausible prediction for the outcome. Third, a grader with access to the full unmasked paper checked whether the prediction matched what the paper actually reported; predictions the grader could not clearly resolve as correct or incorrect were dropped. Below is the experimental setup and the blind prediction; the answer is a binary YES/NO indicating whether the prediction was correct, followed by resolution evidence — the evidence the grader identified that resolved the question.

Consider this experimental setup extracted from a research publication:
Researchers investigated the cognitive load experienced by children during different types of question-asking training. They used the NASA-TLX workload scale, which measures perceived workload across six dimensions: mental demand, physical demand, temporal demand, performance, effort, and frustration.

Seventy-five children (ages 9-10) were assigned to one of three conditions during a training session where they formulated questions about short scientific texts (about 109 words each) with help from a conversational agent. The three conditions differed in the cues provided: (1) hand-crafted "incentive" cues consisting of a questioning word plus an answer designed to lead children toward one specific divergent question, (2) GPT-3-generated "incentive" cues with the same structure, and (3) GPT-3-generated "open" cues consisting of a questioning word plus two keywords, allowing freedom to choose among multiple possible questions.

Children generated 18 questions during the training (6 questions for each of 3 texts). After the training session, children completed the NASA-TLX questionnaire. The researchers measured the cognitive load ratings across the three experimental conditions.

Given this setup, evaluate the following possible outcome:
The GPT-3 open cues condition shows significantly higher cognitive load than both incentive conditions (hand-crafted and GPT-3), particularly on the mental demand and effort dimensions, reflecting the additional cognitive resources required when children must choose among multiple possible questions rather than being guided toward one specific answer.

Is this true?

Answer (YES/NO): NO